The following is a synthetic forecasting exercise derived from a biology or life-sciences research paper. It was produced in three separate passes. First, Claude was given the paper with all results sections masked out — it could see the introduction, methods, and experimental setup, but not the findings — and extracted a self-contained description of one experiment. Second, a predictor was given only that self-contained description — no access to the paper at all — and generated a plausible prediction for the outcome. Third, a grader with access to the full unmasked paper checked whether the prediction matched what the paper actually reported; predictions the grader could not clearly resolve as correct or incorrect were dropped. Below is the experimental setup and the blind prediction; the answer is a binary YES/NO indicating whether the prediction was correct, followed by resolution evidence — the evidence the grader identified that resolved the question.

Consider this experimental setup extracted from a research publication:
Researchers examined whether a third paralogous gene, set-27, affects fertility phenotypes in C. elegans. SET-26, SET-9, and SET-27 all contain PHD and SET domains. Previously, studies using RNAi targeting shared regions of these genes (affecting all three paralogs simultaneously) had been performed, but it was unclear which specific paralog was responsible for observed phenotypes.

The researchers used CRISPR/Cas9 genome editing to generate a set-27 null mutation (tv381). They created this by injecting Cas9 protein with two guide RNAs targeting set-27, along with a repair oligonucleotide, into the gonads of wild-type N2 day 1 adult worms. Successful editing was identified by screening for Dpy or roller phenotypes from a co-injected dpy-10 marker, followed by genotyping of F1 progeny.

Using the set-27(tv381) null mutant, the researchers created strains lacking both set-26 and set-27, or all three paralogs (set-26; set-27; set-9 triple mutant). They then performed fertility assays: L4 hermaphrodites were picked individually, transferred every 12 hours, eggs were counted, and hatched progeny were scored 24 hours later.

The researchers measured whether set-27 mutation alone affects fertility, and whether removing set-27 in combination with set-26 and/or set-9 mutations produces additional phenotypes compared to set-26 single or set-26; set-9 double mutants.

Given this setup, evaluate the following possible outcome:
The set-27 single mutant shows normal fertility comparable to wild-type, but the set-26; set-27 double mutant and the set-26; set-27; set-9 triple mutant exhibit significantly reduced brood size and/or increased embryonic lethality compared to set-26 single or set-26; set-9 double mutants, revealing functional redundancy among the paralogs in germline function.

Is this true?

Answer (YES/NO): NO